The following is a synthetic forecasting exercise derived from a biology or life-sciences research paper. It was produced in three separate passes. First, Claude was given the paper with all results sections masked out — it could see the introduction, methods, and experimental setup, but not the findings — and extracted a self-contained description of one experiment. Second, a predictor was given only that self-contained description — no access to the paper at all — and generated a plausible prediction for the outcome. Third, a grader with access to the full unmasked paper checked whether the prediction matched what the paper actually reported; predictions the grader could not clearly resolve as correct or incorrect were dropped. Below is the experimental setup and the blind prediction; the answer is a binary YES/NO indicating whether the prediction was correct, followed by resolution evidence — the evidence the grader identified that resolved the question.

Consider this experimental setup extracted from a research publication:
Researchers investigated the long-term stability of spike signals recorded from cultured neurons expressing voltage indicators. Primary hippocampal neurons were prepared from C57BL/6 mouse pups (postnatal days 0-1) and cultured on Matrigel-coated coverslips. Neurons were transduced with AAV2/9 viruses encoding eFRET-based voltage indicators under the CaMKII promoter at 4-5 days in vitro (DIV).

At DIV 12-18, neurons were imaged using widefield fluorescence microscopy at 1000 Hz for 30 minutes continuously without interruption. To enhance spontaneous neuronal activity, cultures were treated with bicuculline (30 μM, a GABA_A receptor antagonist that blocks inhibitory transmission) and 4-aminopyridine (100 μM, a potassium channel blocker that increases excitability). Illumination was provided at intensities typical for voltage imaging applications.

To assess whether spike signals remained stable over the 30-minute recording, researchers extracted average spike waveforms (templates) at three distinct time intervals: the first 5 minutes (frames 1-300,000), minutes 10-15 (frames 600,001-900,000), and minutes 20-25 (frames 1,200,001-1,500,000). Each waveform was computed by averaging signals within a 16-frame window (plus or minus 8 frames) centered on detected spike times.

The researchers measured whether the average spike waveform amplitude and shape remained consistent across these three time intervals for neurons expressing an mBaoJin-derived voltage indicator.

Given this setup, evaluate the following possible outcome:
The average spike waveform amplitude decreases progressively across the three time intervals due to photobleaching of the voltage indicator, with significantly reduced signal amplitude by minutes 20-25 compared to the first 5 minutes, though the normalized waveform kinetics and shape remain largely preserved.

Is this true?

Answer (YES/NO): NO